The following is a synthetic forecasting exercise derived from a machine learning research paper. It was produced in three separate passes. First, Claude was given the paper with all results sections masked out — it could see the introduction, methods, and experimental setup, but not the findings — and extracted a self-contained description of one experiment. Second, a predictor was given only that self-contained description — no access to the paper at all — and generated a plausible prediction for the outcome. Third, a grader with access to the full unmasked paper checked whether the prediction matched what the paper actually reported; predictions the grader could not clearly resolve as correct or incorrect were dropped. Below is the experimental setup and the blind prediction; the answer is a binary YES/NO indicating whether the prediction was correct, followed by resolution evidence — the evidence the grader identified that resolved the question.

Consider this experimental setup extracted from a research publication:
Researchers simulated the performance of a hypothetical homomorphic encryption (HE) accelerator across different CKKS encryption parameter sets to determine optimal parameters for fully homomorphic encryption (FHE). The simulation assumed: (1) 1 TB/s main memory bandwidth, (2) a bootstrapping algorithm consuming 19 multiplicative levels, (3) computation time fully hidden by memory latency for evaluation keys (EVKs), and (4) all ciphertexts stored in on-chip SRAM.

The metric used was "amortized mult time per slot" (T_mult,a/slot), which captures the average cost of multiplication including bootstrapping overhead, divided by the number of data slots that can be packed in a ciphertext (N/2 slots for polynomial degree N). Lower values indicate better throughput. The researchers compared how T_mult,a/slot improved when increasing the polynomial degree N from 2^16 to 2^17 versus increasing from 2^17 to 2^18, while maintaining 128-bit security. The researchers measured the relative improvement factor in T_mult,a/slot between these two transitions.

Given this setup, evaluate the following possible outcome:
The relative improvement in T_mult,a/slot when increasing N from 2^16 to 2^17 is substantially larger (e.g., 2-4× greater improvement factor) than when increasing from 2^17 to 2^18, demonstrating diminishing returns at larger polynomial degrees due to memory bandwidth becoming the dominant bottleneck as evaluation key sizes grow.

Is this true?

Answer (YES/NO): YES